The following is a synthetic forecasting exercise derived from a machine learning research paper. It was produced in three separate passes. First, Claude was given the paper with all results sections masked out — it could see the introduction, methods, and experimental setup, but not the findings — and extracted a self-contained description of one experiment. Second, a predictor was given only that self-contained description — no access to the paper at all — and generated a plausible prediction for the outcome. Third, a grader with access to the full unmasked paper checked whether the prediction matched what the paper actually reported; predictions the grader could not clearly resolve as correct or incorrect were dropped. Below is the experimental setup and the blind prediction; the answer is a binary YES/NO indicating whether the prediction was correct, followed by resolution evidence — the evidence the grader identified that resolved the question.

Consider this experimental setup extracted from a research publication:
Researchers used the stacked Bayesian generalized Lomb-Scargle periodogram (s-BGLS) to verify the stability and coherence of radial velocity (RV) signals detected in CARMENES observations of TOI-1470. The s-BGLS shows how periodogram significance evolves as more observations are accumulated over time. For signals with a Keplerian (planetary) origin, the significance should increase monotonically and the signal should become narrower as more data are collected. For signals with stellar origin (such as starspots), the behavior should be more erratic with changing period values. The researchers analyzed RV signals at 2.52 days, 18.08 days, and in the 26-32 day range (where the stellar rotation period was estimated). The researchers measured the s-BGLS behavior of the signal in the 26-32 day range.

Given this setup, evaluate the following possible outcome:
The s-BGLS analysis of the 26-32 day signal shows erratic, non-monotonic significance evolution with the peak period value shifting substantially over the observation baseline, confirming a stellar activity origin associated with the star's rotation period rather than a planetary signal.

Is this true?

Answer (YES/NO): YES